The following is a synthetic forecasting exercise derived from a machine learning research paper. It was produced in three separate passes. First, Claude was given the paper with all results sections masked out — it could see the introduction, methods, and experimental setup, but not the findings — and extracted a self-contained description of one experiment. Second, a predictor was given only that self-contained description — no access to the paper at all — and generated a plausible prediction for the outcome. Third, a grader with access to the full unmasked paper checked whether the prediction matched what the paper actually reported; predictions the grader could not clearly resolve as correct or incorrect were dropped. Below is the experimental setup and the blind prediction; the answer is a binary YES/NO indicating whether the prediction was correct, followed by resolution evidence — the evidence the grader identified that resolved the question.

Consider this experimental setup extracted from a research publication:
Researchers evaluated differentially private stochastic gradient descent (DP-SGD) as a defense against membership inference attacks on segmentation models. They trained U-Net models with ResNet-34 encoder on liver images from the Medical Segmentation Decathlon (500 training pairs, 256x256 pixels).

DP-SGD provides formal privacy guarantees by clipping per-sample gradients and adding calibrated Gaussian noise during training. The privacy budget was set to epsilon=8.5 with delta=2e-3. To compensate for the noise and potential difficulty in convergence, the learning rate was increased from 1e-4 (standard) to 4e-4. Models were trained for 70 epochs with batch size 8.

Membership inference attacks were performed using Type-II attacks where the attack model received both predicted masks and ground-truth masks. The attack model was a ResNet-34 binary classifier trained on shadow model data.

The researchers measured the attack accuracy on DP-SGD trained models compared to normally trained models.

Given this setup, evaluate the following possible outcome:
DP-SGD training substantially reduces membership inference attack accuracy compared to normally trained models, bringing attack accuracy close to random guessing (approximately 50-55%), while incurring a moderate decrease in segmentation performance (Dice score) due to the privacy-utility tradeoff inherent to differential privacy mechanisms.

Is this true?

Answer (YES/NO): NO